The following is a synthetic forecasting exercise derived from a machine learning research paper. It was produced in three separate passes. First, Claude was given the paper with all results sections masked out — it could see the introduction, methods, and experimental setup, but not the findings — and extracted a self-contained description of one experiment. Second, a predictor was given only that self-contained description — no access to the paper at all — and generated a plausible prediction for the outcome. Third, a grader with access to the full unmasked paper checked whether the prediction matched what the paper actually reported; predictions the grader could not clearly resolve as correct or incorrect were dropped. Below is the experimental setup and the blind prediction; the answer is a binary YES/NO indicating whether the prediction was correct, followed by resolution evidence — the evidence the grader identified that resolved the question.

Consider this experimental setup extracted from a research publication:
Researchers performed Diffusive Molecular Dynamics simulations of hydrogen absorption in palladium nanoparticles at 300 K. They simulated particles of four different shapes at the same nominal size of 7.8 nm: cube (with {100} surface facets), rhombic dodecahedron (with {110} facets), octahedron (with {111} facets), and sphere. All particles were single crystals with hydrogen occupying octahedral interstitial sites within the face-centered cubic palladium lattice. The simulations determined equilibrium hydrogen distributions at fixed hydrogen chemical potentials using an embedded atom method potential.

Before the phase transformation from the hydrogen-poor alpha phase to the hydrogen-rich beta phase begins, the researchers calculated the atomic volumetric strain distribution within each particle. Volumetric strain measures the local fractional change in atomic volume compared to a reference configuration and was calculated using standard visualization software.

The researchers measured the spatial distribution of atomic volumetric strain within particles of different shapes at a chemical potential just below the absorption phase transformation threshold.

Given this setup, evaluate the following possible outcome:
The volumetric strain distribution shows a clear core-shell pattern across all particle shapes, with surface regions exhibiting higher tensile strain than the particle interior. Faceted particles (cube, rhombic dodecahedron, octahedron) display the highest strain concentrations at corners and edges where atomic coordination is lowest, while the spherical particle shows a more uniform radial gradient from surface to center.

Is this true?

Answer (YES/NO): YES